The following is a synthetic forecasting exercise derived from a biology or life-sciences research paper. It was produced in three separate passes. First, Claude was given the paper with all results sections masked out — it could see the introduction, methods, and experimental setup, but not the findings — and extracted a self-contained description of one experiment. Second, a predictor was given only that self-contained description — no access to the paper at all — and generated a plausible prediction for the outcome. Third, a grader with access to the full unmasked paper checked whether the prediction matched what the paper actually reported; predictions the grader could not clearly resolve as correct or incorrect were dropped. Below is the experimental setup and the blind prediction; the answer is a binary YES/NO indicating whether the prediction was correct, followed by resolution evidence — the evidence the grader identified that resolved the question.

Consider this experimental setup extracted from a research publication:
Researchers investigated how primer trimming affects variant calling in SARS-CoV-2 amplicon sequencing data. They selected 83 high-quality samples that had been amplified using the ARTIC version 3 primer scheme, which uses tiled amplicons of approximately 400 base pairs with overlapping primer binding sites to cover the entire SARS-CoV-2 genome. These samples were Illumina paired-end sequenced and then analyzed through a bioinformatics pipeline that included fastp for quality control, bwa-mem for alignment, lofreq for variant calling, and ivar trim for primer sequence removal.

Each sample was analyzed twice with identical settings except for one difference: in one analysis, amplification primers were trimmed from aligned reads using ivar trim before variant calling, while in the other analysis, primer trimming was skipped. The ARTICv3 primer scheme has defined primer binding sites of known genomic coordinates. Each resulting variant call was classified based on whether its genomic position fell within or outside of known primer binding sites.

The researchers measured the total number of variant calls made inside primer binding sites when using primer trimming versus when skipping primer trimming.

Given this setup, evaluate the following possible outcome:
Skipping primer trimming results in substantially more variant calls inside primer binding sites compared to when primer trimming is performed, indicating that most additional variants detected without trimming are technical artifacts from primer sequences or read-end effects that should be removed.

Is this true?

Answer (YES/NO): NO